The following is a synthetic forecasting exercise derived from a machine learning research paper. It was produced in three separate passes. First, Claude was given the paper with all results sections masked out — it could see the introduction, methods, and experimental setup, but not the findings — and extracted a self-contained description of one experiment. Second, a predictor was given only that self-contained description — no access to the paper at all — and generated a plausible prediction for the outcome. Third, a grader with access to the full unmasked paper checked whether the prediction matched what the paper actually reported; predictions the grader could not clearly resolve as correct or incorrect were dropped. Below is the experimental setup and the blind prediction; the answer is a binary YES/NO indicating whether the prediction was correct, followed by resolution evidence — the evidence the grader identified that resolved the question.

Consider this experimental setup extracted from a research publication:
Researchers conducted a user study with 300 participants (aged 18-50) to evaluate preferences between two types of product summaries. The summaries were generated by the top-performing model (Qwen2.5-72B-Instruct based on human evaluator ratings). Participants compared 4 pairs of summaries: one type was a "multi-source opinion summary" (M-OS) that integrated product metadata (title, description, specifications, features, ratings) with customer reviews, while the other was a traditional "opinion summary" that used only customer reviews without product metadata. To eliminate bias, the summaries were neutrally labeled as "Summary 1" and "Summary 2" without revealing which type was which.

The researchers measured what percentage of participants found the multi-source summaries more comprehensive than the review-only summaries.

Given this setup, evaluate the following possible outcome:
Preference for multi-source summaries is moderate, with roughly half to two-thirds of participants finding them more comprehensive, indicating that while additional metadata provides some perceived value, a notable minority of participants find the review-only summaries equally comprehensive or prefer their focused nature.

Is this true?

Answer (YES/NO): NO